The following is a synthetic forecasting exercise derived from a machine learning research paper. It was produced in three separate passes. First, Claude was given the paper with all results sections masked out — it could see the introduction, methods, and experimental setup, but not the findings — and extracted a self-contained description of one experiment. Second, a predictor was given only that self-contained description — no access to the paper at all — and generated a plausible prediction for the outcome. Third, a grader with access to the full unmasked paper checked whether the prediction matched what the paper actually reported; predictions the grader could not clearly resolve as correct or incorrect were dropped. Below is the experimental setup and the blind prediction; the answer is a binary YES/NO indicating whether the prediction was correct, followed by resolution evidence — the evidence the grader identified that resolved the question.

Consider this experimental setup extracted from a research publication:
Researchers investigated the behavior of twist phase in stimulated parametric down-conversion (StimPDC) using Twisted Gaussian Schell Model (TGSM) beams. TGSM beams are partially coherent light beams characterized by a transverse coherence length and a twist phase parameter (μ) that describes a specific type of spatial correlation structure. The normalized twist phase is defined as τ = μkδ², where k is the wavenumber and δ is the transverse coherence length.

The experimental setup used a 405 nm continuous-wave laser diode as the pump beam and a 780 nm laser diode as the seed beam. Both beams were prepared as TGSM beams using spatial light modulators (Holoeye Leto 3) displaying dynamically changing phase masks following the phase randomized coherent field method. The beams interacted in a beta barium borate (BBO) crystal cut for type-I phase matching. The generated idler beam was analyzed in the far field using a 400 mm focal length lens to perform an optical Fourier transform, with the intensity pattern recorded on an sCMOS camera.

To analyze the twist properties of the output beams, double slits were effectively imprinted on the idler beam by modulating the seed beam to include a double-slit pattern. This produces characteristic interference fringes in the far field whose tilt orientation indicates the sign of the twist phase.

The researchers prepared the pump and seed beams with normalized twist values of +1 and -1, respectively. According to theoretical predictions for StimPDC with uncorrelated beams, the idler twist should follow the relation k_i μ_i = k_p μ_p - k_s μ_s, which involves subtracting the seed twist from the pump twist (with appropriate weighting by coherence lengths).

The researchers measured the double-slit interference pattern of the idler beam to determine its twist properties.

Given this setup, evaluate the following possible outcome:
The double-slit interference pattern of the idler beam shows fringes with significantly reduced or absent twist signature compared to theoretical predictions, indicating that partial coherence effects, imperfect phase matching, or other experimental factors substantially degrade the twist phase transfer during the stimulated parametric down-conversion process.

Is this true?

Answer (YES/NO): NO